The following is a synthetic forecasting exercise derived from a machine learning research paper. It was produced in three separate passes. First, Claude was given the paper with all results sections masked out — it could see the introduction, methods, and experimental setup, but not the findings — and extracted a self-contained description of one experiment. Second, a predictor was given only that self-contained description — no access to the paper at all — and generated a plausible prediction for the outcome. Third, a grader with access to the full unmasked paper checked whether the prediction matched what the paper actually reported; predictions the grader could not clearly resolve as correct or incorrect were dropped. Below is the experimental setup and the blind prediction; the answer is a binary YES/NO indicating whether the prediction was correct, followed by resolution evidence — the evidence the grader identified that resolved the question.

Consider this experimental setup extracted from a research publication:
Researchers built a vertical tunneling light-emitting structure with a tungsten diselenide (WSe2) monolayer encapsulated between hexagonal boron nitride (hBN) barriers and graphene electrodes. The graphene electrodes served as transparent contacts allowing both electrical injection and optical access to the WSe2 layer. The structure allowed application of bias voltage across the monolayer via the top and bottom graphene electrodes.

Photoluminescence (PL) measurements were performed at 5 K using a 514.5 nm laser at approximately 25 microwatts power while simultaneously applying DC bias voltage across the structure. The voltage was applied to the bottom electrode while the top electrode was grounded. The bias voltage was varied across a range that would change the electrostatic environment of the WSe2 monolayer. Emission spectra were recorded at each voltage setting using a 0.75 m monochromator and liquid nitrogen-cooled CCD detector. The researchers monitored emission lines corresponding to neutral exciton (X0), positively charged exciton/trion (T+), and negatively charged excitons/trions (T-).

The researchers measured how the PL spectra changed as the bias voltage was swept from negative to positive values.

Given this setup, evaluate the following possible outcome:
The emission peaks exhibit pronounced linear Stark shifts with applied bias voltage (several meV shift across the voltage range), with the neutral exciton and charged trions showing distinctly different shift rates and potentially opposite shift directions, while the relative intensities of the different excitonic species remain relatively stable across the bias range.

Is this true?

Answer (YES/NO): NO